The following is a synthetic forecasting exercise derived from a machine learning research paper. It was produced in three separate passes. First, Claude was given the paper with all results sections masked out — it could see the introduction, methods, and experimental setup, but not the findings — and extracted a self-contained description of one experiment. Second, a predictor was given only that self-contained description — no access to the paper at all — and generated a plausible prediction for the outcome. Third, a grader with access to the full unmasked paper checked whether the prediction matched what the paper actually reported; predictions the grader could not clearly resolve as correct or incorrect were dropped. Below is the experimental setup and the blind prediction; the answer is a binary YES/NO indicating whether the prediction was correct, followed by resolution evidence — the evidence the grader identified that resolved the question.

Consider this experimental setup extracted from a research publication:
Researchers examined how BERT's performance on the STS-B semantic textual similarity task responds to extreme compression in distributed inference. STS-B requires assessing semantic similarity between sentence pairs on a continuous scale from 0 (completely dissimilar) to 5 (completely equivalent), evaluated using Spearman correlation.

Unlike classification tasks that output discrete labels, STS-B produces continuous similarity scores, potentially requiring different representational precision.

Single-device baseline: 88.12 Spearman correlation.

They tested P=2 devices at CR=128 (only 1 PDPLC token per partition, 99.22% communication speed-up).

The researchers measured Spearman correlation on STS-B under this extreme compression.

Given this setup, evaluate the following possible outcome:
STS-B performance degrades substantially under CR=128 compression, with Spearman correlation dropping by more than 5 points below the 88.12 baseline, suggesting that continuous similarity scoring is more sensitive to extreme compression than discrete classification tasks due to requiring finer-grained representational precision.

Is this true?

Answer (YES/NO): NO